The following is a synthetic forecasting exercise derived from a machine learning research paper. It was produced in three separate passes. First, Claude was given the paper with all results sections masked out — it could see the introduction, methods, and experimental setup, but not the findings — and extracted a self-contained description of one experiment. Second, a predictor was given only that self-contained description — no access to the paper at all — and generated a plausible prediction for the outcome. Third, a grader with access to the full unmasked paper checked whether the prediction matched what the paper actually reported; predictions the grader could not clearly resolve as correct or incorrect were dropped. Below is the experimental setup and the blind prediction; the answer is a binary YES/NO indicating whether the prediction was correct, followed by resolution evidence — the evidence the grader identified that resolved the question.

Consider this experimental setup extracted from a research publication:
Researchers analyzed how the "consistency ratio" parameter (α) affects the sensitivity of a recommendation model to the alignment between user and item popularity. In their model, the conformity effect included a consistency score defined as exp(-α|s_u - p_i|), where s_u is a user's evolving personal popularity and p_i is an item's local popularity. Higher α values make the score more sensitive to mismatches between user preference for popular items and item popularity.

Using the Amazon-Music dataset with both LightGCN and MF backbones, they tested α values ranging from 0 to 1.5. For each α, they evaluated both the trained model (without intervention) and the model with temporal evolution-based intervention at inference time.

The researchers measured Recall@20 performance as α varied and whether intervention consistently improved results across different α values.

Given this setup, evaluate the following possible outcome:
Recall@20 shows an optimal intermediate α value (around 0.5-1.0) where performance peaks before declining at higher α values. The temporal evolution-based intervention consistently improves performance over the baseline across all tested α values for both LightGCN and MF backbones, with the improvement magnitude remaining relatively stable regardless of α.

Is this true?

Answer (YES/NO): NO